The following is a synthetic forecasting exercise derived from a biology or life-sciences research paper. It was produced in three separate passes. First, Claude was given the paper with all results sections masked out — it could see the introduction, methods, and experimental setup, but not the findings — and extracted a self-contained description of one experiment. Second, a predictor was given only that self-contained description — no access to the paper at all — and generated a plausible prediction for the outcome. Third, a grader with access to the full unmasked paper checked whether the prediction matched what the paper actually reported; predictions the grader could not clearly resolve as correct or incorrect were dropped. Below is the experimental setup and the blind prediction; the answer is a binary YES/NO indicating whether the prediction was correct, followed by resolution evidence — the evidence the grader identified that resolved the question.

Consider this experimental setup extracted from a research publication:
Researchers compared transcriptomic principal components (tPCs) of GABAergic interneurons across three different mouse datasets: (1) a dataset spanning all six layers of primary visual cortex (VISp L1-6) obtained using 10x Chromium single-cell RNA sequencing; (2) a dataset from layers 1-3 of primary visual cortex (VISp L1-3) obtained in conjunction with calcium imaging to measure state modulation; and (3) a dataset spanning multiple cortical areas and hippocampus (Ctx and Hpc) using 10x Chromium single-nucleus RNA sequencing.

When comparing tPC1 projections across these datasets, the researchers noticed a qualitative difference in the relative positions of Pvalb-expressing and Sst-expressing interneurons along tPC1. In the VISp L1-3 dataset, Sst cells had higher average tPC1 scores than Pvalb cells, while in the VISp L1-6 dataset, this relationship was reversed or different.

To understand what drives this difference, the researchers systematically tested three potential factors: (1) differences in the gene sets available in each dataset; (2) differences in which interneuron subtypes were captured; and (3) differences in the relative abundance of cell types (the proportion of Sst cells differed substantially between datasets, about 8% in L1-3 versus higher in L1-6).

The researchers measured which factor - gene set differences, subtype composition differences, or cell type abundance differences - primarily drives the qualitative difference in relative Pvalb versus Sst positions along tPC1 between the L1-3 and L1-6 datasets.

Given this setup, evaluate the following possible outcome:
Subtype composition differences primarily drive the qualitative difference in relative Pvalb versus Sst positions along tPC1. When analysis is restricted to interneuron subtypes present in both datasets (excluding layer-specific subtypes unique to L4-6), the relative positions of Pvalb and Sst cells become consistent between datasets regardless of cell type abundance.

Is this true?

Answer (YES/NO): NO